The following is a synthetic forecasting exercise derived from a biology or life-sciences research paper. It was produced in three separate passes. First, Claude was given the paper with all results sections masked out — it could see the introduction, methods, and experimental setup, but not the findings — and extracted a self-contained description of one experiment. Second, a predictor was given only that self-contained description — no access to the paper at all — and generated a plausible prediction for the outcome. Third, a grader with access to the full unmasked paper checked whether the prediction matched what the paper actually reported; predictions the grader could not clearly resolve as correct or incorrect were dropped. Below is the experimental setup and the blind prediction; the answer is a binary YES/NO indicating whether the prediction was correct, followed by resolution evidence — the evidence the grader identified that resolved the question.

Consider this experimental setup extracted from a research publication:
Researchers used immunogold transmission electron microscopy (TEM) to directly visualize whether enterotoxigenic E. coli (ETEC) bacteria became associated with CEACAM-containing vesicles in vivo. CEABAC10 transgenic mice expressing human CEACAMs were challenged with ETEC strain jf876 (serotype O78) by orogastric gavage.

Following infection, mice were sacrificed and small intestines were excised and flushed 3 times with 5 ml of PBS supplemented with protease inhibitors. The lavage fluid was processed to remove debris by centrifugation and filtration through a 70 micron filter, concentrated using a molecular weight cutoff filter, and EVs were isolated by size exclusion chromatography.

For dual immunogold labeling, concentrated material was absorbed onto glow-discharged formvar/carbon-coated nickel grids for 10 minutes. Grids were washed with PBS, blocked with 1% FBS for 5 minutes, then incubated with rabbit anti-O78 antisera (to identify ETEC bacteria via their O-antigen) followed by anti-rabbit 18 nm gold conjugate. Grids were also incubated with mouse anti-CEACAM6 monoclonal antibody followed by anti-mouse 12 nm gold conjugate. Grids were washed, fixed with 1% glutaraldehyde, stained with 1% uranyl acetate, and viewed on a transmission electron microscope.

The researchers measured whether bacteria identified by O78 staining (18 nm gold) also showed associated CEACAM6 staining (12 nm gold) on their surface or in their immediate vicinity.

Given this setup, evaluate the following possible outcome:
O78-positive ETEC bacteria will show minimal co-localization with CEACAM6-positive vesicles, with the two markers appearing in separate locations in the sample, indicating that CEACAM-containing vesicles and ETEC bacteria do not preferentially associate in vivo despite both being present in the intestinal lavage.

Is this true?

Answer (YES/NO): NO